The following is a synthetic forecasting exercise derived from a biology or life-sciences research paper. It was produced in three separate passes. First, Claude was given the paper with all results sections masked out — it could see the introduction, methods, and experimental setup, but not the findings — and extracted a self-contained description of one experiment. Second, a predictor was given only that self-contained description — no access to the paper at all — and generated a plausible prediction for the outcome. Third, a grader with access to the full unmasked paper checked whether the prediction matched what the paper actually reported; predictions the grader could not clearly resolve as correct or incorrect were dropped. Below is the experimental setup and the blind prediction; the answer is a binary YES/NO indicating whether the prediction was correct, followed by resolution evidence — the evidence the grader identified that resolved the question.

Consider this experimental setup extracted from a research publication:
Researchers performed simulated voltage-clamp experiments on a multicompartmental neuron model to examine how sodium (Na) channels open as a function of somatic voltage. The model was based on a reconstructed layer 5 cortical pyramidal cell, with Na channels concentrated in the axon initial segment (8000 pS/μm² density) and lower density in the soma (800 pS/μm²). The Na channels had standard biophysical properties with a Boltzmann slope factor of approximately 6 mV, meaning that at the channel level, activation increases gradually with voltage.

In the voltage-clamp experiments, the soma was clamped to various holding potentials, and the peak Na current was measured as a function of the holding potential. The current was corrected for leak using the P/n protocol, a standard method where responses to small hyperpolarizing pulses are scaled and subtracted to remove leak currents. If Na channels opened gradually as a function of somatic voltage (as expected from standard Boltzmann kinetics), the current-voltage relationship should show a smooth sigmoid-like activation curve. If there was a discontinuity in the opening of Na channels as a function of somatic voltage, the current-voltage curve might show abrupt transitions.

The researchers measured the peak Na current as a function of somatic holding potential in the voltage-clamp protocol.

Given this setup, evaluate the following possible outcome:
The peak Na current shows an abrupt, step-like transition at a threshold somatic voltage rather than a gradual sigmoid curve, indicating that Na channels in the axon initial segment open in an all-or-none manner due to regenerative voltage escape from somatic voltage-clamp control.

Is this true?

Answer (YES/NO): YES